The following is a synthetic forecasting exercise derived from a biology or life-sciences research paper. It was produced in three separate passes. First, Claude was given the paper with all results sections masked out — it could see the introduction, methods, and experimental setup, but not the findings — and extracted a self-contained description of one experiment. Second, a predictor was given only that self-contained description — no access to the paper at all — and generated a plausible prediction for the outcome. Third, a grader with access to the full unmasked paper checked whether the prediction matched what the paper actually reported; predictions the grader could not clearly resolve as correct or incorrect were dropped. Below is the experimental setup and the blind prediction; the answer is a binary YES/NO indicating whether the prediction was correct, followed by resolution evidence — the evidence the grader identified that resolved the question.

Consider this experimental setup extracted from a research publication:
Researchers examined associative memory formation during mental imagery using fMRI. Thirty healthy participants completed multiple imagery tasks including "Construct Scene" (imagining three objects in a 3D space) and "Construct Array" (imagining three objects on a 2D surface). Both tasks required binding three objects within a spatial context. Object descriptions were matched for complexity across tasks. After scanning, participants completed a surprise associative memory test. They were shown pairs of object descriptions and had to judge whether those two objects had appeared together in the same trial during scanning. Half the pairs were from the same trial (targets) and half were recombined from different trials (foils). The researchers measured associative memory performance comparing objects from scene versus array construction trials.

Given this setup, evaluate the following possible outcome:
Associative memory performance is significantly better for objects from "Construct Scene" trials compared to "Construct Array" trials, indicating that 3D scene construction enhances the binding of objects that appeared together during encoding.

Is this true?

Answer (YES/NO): NO